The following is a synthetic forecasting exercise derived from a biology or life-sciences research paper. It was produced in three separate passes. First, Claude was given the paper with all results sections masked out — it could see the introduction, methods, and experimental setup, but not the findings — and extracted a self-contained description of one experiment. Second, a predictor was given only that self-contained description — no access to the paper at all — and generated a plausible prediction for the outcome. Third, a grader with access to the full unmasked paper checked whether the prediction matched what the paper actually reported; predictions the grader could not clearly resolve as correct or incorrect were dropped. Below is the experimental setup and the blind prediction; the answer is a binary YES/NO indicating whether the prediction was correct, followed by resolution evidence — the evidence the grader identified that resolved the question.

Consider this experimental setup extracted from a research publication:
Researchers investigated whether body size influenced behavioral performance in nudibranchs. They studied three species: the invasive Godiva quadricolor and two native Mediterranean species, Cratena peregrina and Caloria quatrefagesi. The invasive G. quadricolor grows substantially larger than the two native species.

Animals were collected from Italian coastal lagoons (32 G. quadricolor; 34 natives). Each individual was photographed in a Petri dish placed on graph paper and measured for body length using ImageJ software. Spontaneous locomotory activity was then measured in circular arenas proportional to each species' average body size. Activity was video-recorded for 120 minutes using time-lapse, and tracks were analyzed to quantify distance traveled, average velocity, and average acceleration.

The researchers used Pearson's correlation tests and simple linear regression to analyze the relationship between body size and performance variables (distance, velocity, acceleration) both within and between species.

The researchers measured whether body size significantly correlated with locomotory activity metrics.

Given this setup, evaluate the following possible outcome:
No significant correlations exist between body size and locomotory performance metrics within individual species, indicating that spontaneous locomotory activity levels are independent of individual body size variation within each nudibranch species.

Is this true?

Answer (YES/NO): NO